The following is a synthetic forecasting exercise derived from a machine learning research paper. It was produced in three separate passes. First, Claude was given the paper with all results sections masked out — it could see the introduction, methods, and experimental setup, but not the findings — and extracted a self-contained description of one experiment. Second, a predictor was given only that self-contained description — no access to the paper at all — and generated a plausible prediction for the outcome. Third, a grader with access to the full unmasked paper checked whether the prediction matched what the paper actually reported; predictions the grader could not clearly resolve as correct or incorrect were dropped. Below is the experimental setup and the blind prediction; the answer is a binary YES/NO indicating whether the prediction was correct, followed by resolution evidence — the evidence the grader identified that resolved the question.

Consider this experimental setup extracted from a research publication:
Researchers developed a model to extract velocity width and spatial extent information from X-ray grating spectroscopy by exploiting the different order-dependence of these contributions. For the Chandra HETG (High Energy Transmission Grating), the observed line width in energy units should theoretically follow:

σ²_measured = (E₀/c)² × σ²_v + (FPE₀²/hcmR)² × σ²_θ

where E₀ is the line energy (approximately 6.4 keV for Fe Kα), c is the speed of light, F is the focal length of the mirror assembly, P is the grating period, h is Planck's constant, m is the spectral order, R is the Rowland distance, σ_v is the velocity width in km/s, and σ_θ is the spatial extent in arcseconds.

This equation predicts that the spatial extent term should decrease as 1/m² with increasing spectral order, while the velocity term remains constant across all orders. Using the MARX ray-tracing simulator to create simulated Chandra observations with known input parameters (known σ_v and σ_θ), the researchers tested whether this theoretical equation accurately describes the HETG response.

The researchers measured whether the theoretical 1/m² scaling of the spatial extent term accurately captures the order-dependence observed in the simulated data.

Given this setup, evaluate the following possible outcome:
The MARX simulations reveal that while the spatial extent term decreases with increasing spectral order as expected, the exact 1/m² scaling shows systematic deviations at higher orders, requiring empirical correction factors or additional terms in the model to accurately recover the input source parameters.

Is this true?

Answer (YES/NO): NO